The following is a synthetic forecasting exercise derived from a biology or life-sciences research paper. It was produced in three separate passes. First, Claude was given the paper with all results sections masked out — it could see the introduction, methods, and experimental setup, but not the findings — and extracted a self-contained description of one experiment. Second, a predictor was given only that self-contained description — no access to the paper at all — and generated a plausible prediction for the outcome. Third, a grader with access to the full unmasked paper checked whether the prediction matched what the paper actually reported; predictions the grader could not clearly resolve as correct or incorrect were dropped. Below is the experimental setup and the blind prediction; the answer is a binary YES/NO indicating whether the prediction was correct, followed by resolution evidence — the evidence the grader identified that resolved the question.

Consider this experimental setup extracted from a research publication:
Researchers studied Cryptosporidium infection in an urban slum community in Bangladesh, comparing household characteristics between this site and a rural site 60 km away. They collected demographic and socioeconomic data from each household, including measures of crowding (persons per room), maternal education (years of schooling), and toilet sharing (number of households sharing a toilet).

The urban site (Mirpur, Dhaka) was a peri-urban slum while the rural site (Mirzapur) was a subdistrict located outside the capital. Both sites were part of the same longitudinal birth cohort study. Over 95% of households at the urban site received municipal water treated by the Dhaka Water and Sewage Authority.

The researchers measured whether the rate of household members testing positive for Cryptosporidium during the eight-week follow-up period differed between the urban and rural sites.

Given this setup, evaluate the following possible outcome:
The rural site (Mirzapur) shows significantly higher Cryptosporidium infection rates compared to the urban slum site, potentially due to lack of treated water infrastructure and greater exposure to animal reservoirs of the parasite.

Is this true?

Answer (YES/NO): NO